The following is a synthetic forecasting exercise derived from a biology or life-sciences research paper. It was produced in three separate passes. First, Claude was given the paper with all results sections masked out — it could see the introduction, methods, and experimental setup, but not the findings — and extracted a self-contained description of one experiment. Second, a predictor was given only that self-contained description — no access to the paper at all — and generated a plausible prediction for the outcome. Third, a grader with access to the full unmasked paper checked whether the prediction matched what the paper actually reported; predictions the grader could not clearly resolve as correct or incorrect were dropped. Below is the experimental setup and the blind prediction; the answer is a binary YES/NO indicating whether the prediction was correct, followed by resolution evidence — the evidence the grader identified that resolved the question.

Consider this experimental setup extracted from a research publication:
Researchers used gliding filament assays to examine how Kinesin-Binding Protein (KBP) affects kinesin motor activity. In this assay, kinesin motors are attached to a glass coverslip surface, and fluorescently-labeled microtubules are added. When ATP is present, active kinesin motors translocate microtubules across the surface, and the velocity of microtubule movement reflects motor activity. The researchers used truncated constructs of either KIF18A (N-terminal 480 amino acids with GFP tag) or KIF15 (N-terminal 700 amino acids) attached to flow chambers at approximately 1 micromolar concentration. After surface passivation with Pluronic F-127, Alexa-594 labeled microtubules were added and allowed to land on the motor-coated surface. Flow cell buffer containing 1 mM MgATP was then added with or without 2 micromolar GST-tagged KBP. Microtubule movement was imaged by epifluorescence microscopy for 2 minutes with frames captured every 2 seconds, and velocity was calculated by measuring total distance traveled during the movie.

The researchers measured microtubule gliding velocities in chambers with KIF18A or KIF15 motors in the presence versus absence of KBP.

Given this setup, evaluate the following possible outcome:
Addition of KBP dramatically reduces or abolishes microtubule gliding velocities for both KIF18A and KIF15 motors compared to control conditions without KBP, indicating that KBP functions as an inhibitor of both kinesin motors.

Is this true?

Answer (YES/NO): YES